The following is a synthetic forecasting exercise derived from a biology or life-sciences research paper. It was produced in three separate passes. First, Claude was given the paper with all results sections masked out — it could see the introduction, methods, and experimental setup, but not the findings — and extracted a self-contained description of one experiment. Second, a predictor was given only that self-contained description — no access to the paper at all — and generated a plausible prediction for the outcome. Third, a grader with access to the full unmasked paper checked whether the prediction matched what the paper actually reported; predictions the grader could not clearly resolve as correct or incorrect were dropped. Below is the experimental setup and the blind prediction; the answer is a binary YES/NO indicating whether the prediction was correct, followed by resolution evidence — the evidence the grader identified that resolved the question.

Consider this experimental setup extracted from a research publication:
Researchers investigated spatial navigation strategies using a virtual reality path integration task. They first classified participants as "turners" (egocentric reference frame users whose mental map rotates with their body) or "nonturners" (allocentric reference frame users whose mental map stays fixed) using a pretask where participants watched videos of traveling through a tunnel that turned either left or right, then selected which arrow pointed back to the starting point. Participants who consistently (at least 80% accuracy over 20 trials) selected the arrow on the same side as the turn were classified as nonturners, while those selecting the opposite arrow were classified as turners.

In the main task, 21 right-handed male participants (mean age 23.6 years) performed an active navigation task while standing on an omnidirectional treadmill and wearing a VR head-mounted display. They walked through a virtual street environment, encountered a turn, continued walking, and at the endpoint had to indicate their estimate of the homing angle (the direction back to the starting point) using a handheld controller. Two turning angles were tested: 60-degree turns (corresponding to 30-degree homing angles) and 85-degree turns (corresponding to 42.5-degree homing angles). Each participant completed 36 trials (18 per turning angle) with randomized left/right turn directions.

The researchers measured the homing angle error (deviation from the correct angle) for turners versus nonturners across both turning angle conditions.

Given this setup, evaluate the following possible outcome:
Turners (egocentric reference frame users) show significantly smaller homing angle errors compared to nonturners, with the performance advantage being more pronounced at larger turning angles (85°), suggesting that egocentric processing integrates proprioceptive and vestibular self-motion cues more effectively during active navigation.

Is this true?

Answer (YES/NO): NO